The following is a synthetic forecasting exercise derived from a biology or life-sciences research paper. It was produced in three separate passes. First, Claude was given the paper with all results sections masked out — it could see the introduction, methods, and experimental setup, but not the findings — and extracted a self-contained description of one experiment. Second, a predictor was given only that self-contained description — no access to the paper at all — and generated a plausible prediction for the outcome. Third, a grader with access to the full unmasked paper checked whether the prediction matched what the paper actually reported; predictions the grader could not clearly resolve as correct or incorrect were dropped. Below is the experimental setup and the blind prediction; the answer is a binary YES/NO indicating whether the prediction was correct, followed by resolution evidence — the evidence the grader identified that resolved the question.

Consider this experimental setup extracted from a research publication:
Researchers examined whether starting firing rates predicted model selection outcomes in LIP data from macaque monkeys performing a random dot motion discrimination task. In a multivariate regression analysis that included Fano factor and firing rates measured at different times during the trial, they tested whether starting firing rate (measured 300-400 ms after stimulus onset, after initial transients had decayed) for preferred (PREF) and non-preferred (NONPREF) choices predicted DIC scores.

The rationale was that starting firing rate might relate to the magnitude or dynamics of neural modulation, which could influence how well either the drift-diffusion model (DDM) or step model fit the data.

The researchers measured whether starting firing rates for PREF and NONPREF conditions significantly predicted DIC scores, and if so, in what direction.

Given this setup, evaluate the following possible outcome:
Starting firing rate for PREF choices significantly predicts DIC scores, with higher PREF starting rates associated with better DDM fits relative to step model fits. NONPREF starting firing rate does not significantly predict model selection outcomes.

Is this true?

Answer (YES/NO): NO